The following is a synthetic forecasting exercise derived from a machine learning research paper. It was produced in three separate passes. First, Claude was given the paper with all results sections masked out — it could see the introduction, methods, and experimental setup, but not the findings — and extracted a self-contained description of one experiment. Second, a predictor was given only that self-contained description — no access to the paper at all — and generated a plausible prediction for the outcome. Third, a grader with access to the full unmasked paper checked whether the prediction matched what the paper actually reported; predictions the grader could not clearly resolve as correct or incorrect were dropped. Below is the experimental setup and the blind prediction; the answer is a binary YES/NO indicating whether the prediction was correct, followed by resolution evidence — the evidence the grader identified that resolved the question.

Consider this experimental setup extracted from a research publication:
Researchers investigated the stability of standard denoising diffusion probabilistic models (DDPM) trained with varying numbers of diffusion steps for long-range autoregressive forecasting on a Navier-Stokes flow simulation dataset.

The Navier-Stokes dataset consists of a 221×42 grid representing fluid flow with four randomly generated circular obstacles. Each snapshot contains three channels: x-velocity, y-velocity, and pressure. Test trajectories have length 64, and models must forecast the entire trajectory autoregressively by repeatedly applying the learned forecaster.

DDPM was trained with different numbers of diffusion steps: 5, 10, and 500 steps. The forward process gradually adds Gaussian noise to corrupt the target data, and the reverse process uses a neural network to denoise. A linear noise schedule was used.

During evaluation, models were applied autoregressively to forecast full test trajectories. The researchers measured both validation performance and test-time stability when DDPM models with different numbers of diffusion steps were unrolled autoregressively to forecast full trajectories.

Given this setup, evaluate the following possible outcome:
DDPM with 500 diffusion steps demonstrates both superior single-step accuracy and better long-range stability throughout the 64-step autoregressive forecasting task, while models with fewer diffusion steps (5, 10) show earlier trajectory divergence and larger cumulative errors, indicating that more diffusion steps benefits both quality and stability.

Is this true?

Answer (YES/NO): NO